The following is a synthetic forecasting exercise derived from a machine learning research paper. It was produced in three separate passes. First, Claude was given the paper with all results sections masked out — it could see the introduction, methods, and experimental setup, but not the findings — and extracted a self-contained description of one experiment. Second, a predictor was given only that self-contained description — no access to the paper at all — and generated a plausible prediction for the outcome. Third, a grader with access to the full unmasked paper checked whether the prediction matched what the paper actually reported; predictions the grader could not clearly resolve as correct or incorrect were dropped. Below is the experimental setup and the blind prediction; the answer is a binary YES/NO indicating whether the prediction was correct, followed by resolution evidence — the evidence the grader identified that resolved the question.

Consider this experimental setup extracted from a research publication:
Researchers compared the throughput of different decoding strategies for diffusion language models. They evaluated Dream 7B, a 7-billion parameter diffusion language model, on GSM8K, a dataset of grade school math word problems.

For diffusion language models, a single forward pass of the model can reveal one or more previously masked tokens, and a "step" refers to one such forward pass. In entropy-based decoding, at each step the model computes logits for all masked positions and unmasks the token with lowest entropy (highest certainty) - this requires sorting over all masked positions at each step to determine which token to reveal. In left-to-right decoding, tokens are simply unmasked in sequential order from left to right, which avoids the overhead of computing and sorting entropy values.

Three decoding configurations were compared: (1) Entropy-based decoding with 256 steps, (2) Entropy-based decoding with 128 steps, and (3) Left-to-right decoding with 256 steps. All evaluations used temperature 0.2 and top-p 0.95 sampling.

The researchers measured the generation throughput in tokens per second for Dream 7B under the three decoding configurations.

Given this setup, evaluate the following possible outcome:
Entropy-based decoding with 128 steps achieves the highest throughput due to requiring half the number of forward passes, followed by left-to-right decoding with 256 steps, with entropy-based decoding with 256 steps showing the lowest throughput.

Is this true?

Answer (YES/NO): NO